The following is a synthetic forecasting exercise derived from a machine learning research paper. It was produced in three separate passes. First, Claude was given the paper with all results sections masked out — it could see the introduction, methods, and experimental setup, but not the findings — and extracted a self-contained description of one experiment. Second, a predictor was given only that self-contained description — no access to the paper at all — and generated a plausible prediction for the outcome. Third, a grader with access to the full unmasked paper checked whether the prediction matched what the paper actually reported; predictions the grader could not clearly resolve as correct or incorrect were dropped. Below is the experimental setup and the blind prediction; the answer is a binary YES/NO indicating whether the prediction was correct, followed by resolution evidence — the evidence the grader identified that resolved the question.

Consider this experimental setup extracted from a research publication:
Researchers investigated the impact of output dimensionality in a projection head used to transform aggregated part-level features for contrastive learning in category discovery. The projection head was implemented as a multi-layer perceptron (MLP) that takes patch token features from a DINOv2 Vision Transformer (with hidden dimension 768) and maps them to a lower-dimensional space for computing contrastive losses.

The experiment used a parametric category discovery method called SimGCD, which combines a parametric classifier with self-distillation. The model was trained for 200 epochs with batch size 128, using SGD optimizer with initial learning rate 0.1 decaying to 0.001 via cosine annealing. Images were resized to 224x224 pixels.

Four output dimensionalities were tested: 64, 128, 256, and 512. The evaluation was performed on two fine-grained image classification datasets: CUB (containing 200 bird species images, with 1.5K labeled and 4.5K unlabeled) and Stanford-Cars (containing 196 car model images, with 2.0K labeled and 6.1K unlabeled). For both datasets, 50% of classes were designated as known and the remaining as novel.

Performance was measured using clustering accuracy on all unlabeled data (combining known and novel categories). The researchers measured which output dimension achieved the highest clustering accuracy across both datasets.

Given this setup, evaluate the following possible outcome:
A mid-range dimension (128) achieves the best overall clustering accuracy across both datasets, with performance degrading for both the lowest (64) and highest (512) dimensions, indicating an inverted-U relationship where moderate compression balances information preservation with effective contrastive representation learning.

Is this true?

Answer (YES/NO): YES